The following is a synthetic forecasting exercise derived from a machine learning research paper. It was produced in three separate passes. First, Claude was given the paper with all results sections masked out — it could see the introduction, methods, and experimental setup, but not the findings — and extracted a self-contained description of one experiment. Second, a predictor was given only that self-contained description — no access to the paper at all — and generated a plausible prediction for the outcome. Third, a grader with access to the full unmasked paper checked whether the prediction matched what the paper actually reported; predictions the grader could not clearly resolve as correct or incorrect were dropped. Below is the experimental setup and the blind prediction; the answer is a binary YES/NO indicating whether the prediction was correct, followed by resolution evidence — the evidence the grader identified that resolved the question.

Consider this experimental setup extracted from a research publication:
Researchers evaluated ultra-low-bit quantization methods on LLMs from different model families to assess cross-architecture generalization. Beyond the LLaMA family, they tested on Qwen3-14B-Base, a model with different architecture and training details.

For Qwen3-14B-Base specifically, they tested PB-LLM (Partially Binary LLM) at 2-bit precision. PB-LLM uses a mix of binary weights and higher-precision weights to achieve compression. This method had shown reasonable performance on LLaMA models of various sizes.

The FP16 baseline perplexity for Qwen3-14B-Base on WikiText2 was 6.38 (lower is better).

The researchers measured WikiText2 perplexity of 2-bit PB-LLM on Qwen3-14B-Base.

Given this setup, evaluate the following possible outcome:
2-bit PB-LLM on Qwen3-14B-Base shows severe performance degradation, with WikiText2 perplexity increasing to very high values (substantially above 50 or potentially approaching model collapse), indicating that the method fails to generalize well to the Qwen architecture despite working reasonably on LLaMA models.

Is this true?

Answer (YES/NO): YES